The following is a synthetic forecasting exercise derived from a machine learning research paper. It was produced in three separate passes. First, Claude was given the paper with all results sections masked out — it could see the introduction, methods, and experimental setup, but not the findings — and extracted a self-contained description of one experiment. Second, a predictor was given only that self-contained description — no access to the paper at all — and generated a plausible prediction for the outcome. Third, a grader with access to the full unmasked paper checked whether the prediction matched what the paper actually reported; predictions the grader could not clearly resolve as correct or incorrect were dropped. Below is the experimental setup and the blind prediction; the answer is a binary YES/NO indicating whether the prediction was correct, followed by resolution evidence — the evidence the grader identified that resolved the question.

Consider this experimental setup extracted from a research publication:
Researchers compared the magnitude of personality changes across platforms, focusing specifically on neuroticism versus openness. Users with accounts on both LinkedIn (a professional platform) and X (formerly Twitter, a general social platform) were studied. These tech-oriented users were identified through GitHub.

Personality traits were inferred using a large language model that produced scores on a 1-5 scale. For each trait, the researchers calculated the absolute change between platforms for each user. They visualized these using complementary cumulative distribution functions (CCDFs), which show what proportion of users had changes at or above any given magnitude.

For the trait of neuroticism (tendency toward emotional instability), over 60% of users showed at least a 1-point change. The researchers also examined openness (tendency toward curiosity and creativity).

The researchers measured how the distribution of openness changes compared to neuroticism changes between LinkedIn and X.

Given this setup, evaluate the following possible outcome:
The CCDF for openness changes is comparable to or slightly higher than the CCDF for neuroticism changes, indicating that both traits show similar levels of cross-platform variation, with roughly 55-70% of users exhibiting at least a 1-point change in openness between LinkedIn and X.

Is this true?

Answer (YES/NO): NO